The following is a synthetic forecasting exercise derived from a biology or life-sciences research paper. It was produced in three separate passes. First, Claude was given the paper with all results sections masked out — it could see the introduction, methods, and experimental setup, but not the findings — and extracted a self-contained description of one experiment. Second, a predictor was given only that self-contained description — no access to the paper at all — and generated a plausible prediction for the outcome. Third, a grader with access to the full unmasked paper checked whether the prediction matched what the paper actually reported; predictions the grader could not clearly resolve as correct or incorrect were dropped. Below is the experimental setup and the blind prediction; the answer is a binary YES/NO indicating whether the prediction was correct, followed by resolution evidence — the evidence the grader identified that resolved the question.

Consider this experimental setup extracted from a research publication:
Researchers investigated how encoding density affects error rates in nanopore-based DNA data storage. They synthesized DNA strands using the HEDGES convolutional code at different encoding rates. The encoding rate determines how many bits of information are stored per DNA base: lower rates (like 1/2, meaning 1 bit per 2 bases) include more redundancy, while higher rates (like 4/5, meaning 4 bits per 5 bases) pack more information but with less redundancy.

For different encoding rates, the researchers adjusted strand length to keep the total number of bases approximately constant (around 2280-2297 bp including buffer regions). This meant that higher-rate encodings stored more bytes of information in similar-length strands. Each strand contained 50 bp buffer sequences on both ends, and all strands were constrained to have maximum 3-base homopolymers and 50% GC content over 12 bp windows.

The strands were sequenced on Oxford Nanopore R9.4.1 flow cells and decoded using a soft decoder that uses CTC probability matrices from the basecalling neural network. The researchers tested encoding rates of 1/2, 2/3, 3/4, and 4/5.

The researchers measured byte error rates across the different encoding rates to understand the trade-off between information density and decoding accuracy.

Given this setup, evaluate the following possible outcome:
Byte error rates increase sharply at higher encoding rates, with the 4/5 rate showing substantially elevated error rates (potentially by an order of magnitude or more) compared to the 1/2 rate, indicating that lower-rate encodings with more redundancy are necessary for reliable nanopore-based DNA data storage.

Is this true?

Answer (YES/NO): YES